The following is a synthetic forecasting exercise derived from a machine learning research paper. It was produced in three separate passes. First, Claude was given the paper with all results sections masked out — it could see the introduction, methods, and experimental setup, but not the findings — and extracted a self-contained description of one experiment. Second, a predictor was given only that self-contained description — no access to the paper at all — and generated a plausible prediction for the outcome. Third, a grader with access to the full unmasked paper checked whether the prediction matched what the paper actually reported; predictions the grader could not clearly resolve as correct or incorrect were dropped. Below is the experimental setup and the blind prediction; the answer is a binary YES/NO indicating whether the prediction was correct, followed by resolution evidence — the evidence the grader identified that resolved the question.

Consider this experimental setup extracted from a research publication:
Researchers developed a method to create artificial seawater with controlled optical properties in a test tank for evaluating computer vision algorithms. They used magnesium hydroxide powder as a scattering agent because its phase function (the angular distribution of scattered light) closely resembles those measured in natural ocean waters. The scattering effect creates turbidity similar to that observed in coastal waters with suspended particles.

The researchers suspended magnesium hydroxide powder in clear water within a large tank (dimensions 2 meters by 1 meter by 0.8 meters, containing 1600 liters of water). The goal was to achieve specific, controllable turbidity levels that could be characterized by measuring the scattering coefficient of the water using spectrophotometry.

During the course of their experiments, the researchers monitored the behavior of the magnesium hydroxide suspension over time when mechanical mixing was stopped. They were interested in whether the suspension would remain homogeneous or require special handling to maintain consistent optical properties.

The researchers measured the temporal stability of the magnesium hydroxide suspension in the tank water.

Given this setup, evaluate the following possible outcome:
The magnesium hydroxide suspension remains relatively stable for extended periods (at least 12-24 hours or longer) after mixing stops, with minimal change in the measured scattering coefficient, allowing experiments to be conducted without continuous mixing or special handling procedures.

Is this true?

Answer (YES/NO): NO